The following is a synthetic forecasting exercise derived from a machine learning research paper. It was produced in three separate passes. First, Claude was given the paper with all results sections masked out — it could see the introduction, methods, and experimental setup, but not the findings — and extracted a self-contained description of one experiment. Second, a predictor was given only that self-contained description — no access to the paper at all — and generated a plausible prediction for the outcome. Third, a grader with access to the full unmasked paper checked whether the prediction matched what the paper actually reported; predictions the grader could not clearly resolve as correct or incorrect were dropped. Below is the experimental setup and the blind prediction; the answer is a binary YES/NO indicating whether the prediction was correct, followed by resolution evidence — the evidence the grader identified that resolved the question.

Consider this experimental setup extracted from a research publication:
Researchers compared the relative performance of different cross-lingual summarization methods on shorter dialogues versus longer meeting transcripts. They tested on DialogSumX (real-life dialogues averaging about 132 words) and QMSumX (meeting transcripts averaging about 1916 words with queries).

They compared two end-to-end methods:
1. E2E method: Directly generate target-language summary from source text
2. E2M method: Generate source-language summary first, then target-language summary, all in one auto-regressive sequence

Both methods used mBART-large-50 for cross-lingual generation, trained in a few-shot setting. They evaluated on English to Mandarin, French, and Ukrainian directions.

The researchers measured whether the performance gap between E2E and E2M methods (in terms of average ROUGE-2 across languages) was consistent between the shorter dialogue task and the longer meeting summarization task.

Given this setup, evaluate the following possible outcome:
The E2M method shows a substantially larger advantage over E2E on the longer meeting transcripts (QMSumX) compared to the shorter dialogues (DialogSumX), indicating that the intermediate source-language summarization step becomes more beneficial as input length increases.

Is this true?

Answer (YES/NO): NO